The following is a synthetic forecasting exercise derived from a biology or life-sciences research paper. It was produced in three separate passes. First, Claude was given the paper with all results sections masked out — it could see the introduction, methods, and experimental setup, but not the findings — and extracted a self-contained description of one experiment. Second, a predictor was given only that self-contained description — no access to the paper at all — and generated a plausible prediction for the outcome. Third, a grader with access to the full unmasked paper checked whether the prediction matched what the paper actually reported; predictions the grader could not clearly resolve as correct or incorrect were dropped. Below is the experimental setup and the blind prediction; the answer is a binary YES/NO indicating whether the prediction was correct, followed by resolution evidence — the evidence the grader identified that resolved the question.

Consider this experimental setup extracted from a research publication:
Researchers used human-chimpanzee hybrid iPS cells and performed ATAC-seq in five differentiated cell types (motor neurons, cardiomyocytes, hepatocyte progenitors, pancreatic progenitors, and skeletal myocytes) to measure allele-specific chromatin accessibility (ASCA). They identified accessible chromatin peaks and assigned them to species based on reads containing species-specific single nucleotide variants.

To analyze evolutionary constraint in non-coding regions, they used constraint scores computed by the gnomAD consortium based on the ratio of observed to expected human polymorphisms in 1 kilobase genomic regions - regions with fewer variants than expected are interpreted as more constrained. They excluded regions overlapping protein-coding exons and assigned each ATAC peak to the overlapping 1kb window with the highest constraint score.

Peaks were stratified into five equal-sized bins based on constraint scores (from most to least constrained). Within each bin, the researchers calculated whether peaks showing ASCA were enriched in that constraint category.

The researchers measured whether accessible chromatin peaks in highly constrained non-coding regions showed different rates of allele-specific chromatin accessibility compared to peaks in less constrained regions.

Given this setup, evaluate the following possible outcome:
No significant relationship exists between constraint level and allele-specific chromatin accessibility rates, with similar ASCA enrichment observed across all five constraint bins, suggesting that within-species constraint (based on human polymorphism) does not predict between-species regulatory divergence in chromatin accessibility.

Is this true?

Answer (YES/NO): YES